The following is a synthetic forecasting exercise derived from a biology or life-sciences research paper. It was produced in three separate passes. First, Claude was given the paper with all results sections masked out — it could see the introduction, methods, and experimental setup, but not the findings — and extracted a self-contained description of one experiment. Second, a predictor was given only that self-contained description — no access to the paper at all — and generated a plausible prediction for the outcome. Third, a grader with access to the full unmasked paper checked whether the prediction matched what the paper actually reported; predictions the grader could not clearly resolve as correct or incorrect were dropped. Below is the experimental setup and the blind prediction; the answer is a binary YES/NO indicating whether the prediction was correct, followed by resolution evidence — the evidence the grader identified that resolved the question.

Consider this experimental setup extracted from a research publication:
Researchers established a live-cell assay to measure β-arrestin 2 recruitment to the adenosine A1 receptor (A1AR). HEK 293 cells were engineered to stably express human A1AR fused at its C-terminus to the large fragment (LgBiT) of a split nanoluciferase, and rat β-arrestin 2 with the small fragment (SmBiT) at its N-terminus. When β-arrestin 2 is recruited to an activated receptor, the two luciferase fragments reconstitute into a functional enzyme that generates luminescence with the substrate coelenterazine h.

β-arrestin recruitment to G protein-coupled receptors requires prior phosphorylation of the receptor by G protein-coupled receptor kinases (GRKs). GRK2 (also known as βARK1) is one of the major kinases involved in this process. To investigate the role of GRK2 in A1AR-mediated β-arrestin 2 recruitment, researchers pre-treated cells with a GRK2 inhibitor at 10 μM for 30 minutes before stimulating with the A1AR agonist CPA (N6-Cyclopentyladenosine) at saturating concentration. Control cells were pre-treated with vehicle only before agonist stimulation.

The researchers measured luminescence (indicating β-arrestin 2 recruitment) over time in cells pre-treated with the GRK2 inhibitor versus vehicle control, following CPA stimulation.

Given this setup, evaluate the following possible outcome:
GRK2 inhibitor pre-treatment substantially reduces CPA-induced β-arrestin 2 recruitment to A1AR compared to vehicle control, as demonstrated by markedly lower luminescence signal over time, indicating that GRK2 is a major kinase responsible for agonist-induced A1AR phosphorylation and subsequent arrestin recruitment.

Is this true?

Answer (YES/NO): NO